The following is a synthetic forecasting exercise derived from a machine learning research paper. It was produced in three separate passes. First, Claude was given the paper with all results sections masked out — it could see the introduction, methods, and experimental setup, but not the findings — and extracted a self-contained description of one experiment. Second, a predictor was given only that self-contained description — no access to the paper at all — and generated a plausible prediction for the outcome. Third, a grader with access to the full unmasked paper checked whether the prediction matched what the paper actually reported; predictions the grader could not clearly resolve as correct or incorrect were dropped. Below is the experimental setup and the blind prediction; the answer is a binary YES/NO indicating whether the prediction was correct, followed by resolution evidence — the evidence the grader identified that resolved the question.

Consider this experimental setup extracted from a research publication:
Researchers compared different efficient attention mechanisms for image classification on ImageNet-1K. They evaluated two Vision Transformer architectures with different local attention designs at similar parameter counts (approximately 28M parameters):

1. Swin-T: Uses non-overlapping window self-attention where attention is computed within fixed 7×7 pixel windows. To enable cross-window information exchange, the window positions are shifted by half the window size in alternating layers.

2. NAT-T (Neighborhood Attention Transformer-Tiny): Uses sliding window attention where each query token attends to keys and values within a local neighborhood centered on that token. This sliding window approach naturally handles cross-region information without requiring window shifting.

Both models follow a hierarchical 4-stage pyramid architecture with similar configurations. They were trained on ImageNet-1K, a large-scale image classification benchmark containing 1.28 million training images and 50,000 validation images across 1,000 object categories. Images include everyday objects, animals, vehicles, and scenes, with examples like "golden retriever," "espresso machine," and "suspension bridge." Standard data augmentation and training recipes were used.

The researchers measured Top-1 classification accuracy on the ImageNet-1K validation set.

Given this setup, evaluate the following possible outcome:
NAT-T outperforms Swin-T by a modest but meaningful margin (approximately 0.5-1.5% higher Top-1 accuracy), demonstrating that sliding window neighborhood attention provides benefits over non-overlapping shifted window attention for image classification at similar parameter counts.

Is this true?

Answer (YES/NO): NO